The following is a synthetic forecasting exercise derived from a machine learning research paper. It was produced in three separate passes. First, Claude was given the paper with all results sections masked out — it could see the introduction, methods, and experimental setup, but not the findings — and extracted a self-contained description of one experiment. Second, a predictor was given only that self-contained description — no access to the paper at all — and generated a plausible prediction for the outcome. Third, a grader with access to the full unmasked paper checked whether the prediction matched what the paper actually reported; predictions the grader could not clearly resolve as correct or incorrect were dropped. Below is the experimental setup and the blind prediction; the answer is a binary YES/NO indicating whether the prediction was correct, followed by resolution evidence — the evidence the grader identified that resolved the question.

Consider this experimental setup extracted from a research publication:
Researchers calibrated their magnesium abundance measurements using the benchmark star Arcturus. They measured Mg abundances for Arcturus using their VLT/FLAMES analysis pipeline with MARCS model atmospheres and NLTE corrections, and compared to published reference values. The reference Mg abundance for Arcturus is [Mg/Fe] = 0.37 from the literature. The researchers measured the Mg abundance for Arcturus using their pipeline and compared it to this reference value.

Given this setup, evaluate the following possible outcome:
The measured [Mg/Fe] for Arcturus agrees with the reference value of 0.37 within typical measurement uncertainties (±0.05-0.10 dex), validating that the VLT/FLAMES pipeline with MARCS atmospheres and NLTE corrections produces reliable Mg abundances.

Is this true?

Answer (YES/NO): NO